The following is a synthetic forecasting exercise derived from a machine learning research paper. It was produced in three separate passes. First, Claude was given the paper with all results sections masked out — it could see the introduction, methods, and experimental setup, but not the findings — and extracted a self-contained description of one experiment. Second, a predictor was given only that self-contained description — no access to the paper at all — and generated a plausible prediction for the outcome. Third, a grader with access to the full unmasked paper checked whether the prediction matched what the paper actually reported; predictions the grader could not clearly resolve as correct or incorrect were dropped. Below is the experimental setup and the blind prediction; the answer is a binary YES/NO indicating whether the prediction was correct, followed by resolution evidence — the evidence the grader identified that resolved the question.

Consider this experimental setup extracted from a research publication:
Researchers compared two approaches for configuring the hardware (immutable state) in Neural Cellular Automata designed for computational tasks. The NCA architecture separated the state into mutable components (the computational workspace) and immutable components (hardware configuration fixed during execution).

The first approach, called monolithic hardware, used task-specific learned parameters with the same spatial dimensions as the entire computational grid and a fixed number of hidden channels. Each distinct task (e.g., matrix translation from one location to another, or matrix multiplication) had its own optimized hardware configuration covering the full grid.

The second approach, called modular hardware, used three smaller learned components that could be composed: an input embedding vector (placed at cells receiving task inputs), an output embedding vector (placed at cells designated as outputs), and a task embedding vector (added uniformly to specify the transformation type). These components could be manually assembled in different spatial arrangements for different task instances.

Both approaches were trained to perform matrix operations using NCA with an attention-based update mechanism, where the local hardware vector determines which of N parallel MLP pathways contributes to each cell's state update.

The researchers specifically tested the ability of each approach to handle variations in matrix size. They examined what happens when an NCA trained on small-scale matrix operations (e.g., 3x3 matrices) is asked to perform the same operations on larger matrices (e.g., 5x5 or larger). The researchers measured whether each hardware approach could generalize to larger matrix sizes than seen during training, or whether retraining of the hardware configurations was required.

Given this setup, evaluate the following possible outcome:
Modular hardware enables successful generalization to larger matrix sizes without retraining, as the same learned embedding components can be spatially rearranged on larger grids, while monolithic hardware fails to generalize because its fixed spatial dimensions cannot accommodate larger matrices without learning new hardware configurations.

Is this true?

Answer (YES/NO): YES